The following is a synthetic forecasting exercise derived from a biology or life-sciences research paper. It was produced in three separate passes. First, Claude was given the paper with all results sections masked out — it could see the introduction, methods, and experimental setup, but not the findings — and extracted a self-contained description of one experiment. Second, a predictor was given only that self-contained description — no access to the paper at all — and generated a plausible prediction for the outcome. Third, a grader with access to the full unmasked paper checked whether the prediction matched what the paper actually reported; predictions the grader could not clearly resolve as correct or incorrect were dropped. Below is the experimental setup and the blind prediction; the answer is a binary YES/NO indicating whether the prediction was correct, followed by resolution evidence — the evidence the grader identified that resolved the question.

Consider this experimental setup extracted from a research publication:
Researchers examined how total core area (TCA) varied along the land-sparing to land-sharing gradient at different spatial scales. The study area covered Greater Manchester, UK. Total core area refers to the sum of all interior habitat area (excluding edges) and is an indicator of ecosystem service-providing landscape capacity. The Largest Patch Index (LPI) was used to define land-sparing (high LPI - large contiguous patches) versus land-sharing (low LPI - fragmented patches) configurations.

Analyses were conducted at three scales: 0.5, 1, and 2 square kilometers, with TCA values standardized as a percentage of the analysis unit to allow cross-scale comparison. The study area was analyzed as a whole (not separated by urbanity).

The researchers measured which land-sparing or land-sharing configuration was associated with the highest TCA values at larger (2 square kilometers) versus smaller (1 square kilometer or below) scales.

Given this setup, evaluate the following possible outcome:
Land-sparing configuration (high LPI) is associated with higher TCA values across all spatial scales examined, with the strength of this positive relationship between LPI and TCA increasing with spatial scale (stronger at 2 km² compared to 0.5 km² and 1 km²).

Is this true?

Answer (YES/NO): NO